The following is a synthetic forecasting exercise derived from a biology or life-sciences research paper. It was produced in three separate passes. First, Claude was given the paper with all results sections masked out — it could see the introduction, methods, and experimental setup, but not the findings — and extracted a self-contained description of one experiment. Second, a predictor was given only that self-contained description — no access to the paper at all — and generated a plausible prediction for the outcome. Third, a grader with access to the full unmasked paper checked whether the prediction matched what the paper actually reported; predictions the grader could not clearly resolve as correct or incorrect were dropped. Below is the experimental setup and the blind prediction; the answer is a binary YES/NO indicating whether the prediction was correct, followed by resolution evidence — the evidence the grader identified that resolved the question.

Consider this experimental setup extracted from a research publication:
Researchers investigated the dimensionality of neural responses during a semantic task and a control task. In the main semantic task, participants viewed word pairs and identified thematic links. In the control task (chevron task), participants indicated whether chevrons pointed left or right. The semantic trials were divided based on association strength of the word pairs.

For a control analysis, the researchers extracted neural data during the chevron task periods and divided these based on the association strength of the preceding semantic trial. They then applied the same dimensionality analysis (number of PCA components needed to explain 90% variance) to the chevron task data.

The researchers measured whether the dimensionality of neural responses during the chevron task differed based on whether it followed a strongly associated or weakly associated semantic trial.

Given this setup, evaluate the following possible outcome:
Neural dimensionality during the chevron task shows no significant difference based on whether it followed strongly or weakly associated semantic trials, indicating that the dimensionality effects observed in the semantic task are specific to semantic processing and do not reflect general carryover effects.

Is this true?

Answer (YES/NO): YES